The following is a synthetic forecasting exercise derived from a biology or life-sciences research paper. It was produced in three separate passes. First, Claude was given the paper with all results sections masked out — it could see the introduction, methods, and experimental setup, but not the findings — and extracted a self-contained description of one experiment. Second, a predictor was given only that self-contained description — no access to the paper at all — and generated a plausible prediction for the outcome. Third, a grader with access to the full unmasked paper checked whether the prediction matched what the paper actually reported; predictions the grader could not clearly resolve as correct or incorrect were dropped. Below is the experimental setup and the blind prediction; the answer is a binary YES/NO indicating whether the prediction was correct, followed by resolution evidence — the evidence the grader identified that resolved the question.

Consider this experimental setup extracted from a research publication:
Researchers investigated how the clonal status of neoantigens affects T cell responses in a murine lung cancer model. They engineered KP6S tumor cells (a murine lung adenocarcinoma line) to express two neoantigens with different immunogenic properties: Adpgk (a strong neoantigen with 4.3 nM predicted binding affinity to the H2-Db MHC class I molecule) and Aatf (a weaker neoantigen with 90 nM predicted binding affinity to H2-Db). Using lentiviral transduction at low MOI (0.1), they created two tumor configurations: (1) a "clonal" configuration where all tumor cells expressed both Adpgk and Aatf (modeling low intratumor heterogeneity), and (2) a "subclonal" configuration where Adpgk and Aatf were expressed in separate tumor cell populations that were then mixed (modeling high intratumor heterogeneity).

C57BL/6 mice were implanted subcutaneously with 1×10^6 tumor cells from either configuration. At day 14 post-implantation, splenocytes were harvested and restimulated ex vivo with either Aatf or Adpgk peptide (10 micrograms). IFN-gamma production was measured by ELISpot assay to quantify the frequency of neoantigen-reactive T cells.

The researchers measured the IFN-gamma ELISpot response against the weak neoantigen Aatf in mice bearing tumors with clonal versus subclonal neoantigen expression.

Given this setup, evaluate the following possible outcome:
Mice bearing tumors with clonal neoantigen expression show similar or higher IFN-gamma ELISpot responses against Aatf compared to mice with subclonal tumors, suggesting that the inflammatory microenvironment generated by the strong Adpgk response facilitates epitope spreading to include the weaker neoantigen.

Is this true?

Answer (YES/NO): NO